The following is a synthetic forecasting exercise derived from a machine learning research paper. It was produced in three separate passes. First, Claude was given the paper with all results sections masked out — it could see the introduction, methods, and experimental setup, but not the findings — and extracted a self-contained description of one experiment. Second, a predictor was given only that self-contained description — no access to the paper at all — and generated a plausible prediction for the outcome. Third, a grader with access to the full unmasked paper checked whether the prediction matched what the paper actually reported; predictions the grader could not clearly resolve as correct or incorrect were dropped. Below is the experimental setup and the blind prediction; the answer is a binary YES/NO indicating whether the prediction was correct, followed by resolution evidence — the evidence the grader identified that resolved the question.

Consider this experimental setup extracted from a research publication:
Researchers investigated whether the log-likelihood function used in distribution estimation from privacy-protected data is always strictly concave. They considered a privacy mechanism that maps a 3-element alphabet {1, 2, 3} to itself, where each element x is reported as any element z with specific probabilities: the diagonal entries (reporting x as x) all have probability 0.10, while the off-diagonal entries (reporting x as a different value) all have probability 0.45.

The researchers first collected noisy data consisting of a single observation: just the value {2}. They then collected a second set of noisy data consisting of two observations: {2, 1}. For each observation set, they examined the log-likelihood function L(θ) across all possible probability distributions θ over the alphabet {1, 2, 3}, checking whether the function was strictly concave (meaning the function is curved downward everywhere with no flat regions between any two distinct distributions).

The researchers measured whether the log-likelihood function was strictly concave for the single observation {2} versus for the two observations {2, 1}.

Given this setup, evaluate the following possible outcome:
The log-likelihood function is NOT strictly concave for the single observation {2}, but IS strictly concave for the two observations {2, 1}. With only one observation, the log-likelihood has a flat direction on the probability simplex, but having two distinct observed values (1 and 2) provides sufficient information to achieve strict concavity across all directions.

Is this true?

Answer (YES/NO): YES